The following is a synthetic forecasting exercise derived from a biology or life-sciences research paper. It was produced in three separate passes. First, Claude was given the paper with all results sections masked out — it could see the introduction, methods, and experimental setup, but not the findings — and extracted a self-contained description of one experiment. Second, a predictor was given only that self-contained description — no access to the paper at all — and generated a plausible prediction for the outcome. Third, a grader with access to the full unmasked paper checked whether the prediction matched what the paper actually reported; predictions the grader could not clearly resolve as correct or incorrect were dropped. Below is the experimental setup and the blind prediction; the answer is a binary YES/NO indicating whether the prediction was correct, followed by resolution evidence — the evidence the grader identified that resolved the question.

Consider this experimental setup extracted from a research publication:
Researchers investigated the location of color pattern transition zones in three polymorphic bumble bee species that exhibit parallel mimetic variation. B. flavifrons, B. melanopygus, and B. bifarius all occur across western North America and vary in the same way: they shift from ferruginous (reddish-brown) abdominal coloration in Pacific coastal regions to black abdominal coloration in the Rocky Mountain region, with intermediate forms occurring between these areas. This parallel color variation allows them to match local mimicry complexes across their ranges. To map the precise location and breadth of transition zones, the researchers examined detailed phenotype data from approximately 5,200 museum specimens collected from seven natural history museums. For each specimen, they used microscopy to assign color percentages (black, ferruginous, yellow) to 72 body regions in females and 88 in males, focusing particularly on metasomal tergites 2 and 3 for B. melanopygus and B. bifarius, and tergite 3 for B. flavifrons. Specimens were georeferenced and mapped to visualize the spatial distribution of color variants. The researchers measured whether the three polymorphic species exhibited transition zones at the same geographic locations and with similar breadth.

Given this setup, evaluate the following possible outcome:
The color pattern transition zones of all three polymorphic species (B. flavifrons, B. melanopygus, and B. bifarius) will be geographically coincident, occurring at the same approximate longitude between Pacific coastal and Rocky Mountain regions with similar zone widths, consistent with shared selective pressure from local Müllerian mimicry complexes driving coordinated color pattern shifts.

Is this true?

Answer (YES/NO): NO